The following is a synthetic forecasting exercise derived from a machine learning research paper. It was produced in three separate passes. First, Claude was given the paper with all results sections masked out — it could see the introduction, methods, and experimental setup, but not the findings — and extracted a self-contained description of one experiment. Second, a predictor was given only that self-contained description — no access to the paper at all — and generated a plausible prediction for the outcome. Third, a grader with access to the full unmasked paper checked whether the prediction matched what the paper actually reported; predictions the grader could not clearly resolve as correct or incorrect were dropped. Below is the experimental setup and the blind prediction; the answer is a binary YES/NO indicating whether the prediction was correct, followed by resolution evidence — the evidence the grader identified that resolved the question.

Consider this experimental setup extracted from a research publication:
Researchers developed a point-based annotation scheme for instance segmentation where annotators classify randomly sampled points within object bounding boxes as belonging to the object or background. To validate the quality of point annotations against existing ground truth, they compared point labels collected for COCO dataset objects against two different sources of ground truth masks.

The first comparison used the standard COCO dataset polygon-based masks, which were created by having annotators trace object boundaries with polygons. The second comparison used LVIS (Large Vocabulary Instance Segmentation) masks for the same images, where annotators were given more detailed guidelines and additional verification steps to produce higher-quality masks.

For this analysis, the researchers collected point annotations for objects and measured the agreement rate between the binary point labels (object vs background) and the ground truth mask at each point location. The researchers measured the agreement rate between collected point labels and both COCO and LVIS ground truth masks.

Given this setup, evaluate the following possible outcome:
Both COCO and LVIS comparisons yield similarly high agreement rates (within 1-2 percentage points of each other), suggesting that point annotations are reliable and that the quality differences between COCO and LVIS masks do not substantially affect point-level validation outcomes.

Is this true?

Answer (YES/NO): NO